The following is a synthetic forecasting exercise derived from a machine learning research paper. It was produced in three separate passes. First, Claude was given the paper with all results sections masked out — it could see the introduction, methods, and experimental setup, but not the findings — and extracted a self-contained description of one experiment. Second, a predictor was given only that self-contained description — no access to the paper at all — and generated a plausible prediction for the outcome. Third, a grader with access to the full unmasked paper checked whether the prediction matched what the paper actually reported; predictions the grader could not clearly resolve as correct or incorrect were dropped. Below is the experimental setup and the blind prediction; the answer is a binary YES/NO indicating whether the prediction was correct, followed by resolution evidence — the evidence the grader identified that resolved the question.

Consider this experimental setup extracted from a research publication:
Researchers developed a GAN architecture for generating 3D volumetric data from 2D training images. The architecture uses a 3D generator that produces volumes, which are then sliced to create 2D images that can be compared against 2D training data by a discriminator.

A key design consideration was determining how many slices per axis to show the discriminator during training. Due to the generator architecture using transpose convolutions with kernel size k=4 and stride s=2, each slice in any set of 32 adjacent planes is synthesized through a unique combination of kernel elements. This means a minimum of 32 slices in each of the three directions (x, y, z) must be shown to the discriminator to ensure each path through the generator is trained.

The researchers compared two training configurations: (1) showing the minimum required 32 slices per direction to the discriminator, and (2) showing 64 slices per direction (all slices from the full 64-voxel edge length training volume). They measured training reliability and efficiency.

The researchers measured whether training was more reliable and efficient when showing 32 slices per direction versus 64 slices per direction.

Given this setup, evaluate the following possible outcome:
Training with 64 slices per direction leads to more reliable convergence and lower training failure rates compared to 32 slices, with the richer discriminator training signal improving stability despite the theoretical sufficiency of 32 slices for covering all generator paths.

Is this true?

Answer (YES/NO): YES